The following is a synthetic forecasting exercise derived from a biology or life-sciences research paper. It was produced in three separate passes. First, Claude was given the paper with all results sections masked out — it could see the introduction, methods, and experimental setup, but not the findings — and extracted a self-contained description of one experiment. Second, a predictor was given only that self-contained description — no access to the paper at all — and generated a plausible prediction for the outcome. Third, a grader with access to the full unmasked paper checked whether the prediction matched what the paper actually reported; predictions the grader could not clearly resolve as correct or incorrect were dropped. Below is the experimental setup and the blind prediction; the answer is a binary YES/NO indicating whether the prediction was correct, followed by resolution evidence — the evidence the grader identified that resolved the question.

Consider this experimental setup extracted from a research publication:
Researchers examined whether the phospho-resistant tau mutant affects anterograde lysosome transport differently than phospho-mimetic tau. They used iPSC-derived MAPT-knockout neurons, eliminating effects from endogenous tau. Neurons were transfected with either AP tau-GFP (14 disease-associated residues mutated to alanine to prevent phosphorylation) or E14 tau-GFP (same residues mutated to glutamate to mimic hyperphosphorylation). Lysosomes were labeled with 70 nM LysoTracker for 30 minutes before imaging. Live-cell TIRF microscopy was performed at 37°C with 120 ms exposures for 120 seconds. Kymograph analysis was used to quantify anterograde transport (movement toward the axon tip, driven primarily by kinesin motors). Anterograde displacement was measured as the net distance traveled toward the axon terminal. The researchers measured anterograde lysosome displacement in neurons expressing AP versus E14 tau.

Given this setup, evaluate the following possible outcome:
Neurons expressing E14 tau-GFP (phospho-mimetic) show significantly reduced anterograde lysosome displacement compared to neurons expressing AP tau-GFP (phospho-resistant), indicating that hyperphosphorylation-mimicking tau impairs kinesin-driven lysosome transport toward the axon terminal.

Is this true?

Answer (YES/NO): NO